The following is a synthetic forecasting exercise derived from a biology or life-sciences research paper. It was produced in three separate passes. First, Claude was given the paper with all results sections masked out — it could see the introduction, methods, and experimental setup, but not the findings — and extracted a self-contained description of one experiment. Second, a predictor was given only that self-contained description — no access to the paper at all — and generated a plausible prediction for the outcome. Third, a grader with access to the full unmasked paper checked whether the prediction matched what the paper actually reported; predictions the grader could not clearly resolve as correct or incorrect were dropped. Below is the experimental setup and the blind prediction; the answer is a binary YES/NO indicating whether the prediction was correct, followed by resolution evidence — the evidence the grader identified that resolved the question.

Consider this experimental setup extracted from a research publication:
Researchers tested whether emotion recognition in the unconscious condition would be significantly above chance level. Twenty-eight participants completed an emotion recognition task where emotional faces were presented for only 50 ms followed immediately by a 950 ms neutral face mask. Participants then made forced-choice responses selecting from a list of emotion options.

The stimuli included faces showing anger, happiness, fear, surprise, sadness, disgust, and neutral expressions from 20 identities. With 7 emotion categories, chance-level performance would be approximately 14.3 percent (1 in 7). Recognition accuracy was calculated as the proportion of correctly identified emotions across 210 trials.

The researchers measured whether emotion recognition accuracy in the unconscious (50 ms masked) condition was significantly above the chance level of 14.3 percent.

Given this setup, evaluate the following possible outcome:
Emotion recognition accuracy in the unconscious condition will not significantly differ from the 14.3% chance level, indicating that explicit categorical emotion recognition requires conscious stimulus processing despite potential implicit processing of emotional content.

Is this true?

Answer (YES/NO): NO